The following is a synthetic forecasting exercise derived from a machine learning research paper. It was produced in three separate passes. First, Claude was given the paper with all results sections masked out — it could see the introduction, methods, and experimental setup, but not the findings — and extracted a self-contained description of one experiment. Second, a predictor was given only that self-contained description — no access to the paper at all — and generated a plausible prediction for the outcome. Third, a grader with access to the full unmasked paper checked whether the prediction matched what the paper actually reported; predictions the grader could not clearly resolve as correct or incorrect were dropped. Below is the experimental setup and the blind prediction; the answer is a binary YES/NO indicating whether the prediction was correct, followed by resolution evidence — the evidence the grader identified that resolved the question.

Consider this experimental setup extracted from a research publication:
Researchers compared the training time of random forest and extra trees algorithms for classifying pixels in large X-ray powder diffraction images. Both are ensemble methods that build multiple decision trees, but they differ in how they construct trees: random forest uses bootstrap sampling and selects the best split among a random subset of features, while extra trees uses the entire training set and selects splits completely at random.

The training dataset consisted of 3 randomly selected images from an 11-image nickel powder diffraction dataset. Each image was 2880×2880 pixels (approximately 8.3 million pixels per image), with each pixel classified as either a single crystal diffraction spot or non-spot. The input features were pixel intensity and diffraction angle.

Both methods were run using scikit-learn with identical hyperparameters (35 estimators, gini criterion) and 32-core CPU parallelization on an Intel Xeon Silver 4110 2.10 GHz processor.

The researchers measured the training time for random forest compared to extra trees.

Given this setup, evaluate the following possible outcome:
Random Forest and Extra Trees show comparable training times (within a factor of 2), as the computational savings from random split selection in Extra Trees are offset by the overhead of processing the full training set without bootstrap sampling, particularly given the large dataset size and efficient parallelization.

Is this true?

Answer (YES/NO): NO